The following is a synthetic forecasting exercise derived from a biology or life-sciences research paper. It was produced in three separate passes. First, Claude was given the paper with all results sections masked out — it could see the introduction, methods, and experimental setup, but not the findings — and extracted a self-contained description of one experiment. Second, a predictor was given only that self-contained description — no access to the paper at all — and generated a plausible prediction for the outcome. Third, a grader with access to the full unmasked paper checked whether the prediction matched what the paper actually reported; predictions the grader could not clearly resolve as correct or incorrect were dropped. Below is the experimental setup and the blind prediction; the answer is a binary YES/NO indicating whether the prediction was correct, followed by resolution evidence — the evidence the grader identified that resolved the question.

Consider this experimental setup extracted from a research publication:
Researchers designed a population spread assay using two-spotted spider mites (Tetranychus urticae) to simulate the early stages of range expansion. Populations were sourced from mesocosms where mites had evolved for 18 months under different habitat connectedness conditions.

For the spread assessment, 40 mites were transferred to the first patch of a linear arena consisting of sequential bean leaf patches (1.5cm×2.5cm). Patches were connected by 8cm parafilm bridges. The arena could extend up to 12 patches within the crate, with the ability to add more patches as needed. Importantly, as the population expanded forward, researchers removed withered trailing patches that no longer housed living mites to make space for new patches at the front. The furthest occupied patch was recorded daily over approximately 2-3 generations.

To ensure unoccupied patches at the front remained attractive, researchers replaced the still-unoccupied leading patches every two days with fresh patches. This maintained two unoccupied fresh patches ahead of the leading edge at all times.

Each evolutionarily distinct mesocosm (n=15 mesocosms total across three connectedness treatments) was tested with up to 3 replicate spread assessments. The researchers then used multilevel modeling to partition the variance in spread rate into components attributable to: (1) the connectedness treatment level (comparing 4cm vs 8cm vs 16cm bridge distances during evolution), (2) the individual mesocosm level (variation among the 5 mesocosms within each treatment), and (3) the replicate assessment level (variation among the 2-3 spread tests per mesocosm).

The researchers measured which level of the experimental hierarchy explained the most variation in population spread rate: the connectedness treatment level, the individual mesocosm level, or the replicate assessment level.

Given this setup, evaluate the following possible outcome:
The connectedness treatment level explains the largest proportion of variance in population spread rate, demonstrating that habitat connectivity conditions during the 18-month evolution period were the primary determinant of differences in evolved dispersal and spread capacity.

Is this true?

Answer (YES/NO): NO